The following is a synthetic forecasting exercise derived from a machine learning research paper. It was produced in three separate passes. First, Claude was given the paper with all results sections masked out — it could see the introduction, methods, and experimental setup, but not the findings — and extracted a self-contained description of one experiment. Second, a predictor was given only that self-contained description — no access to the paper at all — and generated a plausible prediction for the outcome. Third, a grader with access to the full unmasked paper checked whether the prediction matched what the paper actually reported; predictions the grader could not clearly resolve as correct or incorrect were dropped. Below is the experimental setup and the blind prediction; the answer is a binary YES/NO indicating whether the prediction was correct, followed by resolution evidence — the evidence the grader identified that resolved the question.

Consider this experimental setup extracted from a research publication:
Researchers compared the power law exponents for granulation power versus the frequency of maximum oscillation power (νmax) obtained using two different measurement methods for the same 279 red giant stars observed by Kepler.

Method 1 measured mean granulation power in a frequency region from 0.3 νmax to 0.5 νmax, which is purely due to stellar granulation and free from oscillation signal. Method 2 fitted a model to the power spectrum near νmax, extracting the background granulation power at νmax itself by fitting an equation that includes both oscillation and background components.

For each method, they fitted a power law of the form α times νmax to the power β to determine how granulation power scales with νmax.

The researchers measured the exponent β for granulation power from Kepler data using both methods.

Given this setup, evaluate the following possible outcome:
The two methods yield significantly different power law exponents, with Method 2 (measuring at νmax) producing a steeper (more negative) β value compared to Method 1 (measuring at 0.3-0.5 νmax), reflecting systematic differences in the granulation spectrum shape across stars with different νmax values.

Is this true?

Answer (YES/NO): NO